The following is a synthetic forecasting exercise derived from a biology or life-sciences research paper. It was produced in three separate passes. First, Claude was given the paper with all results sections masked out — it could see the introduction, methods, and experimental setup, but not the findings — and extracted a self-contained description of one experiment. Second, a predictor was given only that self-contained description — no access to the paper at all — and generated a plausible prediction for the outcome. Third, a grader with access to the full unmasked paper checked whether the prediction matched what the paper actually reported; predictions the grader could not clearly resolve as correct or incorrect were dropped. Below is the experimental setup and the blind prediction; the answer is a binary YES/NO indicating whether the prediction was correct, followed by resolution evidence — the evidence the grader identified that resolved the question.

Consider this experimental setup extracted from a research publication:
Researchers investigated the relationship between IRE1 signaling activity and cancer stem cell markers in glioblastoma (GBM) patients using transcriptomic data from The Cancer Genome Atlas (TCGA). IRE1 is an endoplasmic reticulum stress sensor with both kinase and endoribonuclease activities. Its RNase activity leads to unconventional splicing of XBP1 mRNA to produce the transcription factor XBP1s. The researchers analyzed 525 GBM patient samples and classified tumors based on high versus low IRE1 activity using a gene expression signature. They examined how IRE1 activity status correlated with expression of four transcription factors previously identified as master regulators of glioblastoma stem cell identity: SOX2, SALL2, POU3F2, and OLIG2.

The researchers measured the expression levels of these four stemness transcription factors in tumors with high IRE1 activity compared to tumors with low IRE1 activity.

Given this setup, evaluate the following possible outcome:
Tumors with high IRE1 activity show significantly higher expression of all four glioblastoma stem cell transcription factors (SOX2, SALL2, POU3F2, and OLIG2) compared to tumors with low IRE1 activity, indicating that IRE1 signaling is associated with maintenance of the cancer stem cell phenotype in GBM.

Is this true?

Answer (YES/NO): NO